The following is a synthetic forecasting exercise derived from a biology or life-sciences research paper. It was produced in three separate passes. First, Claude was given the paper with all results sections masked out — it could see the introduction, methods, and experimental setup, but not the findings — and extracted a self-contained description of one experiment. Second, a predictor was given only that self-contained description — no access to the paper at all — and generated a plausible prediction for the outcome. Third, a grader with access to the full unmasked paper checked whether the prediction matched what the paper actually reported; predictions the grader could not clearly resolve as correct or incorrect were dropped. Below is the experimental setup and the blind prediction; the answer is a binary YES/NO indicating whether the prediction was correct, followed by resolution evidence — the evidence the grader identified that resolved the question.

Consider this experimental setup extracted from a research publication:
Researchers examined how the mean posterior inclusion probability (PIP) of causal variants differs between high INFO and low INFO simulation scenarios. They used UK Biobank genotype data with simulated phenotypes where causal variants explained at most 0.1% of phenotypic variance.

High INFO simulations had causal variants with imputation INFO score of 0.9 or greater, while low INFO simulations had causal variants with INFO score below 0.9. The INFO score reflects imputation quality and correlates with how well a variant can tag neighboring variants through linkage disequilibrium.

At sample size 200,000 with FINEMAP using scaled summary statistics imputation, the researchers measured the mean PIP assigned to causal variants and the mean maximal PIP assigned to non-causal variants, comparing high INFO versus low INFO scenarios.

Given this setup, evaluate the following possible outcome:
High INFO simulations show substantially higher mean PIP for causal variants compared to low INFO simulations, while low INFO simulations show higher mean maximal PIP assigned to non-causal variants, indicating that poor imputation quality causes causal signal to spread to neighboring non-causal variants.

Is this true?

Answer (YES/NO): NO